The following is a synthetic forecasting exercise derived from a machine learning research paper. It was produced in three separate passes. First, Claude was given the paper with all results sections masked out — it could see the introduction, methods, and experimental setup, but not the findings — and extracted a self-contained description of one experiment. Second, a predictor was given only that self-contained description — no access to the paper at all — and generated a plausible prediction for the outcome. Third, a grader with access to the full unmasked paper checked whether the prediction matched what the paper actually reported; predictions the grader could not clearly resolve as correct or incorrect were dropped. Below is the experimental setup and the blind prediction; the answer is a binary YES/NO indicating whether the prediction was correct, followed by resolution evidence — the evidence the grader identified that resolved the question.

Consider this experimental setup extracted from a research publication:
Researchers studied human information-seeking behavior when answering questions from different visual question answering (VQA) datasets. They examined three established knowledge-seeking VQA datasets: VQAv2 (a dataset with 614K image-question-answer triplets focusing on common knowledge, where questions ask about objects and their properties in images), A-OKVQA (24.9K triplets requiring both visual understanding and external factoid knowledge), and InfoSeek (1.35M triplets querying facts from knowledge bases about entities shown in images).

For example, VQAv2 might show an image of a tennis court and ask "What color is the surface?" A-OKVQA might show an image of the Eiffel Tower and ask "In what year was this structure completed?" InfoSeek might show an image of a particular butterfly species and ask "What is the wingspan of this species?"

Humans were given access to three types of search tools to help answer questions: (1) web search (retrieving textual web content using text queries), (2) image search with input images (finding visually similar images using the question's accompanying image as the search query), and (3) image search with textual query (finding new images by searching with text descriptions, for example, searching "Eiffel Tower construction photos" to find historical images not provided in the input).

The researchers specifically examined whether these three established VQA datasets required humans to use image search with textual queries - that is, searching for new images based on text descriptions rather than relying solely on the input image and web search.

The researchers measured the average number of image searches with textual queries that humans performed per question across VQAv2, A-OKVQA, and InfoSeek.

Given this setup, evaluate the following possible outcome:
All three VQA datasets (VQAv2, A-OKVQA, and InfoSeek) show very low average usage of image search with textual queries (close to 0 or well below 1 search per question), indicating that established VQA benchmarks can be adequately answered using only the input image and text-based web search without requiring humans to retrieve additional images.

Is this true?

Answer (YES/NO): YES